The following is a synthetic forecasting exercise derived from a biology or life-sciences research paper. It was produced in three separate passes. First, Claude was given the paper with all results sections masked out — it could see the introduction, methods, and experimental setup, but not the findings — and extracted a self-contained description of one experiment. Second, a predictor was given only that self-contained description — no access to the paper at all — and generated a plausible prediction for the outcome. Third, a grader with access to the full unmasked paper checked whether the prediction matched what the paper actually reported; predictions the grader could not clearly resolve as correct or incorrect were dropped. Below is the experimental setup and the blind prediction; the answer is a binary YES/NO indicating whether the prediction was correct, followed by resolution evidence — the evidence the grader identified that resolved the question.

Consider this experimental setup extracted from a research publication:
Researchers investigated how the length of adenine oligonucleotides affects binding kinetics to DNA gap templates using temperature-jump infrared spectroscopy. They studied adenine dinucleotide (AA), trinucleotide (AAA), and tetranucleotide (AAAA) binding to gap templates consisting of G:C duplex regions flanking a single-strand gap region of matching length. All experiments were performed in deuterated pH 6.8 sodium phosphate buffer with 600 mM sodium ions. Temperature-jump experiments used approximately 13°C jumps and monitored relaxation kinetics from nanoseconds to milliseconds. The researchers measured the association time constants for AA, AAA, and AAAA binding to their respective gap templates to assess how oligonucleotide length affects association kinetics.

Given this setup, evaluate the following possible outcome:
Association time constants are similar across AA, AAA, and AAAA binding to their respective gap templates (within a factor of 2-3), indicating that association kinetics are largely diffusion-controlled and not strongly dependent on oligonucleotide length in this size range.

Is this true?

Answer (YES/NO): NO